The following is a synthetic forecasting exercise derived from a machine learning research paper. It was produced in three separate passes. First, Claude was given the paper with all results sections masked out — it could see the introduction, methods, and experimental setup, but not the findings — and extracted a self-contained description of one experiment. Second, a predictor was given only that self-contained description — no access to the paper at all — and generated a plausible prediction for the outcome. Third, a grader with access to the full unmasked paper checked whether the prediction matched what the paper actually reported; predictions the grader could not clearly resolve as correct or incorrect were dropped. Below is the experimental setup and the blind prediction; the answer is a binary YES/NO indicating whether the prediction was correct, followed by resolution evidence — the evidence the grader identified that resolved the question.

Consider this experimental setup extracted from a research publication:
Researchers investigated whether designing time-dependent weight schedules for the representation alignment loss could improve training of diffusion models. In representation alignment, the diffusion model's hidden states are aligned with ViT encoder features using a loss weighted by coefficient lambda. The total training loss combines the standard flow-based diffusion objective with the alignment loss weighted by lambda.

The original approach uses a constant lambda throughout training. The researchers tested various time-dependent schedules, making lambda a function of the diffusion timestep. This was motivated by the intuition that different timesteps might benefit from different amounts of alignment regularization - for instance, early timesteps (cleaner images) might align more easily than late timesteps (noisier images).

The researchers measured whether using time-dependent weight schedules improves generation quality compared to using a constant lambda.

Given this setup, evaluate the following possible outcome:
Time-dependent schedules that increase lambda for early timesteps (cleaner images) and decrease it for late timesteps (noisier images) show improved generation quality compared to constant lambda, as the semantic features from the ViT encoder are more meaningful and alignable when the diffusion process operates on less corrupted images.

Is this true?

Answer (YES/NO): NO